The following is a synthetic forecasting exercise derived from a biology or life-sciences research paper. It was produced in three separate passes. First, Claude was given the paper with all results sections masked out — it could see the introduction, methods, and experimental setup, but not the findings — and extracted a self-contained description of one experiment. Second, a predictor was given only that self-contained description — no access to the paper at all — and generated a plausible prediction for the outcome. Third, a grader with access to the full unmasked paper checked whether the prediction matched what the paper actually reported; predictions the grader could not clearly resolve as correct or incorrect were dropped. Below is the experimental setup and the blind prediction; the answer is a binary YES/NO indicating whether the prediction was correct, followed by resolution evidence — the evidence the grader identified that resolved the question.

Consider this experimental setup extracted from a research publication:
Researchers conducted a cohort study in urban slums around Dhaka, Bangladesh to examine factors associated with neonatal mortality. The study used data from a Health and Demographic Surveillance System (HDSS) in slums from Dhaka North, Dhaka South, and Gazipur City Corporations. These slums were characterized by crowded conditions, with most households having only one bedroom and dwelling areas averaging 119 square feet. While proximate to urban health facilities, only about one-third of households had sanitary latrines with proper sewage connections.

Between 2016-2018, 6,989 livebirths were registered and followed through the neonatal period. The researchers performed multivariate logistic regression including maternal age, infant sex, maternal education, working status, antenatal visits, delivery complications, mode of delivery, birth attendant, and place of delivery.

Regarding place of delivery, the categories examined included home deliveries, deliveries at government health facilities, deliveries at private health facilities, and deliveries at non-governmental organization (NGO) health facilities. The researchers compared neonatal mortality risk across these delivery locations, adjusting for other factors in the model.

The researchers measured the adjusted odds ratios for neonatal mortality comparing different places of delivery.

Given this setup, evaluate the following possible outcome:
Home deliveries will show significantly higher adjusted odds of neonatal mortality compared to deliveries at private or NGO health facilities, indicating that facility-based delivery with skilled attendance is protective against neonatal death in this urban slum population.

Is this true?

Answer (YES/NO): NO